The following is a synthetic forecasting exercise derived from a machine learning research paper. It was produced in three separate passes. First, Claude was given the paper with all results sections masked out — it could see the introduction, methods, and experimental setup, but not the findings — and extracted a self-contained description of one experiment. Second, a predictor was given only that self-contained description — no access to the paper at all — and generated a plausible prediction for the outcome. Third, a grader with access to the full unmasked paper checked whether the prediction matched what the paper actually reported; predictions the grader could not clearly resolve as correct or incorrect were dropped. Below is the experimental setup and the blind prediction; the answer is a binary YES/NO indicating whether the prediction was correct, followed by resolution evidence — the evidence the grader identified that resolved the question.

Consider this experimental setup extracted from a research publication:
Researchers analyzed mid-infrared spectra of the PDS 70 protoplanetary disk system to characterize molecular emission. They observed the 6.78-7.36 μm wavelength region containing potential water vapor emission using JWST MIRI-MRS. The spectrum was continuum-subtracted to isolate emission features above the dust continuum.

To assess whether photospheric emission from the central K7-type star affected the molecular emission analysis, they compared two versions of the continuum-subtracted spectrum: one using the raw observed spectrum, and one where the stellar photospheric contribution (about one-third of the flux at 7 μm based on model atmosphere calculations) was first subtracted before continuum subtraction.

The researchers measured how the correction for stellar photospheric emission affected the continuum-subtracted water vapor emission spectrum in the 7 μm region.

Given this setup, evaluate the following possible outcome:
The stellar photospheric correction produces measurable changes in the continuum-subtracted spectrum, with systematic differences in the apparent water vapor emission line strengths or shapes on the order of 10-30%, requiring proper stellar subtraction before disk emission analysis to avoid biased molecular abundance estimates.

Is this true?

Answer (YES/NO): NO